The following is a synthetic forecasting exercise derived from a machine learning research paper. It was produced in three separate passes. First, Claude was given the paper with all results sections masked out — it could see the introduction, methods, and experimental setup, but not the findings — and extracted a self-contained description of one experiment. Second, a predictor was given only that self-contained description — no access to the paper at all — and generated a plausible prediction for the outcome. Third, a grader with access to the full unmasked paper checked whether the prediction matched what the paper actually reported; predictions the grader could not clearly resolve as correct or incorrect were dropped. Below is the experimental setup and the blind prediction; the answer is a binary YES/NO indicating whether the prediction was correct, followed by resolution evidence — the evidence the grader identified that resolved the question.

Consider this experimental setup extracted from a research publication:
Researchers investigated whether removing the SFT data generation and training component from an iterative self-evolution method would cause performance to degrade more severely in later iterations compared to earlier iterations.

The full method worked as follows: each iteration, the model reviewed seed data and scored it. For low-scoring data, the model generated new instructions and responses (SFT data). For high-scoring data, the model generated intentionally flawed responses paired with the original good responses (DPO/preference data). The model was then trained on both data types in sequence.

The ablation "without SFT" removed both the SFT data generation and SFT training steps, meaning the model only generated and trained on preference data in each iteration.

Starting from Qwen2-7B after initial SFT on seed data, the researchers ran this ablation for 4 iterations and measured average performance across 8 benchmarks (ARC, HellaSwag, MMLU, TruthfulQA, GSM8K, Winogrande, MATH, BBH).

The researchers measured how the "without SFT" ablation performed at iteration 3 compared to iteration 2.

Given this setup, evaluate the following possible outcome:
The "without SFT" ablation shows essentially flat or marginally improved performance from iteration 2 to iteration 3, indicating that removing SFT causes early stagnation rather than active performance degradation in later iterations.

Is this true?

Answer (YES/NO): NO